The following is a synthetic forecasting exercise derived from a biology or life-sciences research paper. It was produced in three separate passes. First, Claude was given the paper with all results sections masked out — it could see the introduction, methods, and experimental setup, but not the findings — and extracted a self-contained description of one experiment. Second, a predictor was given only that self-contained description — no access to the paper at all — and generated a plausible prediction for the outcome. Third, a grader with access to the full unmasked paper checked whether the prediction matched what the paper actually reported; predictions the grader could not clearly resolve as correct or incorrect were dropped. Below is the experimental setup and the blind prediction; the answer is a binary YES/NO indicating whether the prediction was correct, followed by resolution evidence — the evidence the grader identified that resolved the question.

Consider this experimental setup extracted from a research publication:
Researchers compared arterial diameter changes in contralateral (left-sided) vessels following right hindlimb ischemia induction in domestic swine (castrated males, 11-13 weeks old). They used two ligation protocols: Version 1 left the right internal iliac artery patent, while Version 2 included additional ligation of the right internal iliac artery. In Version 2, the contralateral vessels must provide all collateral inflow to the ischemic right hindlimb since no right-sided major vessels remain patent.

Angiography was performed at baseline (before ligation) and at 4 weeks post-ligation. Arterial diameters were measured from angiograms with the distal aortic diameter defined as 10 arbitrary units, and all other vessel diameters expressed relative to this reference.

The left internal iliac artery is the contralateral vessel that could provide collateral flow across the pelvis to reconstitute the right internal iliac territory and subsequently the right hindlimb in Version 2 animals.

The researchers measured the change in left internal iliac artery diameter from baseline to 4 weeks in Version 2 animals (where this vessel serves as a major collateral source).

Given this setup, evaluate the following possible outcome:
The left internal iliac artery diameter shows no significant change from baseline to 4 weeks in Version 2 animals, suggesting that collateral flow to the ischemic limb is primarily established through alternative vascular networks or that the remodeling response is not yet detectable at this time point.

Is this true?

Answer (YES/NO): NO